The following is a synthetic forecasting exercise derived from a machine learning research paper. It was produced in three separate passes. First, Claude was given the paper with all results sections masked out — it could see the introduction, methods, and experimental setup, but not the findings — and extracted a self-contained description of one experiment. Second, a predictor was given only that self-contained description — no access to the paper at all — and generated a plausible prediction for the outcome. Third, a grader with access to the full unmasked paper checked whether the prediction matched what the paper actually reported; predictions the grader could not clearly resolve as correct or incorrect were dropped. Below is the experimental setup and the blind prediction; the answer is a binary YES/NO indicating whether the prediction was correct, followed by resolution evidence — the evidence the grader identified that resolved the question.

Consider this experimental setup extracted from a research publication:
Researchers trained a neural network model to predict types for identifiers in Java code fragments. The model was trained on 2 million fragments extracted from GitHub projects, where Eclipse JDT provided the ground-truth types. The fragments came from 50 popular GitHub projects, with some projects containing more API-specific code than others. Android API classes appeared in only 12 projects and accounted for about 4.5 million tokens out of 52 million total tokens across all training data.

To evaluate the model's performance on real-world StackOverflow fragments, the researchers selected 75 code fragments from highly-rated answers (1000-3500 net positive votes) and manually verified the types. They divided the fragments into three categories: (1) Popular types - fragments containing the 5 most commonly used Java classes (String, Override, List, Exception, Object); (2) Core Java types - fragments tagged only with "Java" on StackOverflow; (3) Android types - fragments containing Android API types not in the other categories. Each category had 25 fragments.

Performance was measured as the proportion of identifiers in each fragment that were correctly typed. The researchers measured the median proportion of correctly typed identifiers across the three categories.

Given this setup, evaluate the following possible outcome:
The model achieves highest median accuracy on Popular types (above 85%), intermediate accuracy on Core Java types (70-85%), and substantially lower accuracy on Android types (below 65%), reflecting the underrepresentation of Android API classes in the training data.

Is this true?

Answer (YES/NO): NO